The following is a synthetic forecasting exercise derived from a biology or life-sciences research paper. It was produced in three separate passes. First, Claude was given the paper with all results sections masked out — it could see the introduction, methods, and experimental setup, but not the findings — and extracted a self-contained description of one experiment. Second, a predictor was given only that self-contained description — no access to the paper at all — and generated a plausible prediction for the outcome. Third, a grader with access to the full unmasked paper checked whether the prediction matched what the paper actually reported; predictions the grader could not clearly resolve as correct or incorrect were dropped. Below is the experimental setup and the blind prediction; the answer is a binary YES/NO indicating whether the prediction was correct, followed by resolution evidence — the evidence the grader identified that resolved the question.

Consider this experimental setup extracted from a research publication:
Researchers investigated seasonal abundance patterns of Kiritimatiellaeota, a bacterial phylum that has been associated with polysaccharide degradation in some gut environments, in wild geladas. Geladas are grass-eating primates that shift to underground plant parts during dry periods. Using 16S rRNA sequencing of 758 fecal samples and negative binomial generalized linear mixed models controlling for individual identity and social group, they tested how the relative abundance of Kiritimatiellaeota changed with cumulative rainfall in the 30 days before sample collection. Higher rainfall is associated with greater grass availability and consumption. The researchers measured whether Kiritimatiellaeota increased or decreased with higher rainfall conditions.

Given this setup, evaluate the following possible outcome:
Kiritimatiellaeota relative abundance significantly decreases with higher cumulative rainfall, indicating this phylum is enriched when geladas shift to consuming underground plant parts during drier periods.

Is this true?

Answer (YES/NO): YES